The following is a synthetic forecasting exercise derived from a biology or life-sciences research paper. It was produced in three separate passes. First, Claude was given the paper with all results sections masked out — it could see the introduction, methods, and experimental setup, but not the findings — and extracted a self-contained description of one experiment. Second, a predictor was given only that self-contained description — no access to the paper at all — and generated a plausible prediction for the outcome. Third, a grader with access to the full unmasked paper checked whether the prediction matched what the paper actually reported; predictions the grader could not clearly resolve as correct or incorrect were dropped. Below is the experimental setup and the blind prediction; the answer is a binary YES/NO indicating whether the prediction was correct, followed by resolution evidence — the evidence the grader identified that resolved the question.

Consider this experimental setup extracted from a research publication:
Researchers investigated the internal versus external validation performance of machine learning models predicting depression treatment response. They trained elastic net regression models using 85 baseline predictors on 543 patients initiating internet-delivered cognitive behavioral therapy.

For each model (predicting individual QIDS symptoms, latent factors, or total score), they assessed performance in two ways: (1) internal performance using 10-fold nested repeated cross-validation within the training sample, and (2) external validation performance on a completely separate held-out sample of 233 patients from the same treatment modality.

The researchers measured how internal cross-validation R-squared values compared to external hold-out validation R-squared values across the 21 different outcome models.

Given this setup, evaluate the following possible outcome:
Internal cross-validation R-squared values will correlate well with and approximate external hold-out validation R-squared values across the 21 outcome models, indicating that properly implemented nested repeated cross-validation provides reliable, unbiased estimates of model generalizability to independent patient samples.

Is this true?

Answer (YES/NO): NO